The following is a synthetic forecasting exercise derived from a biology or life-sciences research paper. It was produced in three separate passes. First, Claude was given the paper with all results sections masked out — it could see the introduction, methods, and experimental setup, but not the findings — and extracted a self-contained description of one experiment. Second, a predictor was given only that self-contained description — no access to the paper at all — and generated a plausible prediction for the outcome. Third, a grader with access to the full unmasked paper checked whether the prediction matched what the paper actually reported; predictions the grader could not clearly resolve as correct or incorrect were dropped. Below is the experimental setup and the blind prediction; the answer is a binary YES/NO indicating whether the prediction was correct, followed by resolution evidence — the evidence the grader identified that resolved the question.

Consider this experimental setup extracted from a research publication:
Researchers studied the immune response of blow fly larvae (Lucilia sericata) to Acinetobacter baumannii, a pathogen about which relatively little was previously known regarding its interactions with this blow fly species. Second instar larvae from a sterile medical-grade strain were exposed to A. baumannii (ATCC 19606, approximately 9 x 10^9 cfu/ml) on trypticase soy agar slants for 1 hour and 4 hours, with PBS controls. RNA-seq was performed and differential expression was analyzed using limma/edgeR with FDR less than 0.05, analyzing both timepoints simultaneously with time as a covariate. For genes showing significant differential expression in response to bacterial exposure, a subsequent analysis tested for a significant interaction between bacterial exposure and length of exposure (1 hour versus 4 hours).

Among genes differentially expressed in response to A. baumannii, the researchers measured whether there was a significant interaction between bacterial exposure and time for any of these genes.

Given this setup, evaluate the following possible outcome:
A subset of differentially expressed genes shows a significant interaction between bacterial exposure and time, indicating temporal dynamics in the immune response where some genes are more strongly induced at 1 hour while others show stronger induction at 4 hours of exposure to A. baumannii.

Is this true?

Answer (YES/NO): NO